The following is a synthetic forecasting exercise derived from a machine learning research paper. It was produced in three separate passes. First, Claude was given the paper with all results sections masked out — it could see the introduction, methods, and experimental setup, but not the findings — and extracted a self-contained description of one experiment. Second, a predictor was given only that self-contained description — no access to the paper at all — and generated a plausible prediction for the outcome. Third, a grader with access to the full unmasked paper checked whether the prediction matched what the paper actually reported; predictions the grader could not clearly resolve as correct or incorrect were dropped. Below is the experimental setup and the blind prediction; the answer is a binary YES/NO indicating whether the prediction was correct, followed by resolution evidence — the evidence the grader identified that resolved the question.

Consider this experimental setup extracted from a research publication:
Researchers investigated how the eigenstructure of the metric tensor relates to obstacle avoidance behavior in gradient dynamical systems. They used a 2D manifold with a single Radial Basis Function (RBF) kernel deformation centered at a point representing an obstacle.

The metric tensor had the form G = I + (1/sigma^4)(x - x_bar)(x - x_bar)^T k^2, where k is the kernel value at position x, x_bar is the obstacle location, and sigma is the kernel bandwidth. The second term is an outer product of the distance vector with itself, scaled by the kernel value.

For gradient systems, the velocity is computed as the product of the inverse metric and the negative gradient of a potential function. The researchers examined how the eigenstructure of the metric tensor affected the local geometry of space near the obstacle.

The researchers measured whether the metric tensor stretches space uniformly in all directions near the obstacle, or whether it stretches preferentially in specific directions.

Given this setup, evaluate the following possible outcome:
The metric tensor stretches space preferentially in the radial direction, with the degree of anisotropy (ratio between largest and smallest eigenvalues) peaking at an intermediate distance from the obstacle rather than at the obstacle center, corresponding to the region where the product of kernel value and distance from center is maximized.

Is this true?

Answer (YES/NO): NO